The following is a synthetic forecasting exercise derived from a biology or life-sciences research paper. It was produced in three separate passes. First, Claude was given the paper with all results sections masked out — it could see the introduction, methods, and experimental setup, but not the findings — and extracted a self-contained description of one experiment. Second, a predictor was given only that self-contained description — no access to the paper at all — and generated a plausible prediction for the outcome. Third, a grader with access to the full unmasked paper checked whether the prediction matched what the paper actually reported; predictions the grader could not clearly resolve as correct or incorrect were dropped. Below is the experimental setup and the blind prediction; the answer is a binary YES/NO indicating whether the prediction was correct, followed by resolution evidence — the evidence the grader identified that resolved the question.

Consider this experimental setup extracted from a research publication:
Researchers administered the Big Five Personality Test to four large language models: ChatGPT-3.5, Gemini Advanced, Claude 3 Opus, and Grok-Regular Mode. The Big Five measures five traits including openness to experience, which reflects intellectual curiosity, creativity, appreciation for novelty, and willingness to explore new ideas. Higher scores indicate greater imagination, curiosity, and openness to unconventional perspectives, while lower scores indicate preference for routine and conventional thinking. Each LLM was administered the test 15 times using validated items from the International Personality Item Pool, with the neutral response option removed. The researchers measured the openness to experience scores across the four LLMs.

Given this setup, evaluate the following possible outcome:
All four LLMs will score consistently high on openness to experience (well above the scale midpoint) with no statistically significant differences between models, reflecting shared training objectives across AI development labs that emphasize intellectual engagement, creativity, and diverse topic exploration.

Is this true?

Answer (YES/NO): NO